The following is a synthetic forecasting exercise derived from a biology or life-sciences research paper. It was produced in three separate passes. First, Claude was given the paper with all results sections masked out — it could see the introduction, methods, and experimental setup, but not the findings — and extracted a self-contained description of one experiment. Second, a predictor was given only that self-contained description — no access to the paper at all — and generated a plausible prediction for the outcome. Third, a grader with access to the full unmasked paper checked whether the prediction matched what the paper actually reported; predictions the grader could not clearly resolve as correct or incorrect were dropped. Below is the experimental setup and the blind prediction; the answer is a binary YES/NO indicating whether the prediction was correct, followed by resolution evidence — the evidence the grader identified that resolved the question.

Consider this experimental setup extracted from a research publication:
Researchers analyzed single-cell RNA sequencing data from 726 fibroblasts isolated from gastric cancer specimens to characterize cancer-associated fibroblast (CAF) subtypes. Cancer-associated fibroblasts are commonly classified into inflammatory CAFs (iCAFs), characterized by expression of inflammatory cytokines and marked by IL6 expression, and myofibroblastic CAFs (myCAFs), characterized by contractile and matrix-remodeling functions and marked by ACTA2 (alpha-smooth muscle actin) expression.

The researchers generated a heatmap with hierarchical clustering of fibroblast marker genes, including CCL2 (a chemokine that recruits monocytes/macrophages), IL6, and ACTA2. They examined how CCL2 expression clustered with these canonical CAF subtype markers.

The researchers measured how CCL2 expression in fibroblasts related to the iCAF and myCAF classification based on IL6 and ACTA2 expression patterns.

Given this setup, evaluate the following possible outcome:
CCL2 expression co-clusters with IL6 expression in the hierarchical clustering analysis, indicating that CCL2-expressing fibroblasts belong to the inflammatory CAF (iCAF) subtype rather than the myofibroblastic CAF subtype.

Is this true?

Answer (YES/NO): NO